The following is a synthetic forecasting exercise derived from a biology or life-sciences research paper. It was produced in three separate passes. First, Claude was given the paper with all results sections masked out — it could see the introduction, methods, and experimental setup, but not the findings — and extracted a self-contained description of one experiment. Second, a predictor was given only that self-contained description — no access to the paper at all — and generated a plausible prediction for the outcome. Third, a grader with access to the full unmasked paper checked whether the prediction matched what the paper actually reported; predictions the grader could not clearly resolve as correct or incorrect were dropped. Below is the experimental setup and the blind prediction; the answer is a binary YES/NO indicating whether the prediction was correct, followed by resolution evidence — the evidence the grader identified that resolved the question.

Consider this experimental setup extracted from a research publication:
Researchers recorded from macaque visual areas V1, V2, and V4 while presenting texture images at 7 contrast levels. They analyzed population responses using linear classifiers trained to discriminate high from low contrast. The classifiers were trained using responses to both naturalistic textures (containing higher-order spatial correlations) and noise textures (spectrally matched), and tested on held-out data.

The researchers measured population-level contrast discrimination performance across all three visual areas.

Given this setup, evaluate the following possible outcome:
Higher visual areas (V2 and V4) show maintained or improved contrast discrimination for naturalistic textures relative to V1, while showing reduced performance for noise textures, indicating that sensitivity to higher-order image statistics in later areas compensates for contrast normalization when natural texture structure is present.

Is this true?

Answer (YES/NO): NO